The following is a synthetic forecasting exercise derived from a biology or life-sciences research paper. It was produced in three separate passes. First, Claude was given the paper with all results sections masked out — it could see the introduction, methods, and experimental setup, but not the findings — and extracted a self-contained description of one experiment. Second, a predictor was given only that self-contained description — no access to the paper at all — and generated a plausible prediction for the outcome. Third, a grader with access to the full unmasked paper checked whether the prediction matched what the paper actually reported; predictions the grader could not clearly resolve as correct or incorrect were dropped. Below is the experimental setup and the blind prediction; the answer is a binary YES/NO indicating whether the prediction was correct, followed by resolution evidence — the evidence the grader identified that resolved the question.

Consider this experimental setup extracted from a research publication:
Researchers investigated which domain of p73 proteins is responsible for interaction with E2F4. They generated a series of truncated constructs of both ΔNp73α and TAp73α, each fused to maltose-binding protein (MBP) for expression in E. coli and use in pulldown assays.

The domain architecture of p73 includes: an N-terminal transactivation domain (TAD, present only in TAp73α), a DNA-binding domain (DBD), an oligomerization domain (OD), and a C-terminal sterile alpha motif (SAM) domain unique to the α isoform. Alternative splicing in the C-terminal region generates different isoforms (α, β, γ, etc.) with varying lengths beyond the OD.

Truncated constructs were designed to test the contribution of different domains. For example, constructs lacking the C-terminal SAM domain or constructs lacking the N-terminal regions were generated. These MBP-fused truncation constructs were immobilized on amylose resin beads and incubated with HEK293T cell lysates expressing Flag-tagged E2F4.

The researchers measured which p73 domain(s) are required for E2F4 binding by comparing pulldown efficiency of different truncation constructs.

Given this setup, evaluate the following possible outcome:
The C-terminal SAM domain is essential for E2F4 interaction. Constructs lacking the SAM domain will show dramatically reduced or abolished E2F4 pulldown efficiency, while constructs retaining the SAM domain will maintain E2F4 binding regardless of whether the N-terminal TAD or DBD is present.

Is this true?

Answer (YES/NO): NO